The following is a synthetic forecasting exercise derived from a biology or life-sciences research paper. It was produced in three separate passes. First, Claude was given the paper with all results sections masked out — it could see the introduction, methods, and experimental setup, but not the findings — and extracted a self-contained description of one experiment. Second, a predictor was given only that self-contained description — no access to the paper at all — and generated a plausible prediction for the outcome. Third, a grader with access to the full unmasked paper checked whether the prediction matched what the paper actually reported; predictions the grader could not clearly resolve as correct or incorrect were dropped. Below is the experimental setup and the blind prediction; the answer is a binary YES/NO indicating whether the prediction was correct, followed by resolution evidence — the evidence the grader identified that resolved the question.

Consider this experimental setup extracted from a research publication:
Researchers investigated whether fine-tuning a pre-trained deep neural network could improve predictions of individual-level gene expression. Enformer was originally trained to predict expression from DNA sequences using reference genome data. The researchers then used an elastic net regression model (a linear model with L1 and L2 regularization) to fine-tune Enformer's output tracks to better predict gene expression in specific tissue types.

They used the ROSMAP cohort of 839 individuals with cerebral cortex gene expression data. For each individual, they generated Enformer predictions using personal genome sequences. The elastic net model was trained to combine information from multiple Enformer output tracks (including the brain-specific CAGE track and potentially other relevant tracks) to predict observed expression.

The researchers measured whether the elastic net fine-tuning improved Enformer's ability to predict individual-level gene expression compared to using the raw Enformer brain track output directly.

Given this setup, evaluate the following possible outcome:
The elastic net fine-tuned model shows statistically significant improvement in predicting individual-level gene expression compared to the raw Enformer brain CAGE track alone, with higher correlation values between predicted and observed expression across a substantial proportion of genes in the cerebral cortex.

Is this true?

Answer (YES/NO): NO